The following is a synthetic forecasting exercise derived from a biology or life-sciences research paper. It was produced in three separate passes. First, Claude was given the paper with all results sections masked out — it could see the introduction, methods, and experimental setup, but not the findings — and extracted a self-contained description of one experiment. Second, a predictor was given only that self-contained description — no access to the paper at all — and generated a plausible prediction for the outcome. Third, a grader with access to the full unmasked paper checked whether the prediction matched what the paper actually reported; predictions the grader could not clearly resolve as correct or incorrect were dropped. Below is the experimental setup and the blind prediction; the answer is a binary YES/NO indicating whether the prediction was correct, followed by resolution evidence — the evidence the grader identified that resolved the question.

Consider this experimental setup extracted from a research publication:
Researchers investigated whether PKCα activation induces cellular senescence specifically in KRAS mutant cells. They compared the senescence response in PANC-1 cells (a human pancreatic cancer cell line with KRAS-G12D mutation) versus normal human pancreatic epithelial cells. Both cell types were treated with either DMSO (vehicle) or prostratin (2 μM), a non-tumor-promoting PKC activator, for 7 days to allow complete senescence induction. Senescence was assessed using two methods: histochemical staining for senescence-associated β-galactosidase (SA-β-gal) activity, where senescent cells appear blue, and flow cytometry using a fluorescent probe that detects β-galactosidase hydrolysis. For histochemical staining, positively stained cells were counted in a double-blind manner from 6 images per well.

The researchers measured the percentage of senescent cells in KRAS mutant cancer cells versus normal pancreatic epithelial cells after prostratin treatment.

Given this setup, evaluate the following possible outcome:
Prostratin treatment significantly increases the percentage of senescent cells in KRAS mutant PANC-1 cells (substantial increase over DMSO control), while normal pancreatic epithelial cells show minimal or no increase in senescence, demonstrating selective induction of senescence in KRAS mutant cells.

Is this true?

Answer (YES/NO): YES